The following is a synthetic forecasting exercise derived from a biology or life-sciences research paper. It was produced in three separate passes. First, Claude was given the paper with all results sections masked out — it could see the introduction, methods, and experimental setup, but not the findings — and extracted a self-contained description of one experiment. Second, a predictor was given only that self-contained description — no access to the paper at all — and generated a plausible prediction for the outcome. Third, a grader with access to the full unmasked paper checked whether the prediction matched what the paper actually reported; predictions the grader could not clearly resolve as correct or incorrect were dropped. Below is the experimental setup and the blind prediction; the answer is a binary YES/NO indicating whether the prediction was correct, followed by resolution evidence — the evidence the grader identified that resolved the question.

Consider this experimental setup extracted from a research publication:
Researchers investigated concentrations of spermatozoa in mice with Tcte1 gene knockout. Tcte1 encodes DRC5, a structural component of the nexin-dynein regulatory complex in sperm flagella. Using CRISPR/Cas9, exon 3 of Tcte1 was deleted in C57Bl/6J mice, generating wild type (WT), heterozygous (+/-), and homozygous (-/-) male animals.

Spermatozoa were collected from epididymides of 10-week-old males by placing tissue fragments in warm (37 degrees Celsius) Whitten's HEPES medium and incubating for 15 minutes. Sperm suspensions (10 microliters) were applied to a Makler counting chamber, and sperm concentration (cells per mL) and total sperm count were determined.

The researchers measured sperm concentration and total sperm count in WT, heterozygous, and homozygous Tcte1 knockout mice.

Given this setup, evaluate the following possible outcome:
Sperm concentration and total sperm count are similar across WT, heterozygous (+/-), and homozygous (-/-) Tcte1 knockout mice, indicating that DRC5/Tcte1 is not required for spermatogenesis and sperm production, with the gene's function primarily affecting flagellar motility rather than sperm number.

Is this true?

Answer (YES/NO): NO